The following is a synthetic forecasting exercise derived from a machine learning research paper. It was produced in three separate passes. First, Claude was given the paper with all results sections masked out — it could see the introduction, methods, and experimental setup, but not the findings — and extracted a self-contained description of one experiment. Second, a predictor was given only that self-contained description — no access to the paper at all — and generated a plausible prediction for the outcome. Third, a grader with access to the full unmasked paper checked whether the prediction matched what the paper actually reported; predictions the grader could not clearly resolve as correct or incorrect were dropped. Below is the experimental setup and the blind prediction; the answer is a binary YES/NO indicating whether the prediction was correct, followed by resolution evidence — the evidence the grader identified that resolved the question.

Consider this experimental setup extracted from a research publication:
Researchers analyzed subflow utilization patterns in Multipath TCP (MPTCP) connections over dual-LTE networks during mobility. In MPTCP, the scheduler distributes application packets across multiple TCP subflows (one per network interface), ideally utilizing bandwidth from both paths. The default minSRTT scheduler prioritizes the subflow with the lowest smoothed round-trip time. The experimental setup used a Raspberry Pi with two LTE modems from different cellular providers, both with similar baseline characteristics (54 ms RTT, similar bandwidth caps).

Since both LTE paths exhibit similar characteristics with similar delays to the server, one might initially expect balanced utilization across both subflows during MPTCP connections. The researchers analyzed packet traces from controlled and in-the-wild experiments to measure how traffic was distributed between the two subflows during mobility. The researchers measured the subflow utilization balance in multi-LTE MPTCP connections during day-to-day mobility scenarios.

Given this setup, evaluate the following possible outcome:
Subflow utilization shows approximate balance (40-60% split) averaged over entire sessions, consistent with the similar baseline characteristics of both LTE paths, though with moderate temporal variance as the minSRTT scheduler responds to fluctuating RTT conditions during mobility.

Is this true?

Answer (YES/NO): NO